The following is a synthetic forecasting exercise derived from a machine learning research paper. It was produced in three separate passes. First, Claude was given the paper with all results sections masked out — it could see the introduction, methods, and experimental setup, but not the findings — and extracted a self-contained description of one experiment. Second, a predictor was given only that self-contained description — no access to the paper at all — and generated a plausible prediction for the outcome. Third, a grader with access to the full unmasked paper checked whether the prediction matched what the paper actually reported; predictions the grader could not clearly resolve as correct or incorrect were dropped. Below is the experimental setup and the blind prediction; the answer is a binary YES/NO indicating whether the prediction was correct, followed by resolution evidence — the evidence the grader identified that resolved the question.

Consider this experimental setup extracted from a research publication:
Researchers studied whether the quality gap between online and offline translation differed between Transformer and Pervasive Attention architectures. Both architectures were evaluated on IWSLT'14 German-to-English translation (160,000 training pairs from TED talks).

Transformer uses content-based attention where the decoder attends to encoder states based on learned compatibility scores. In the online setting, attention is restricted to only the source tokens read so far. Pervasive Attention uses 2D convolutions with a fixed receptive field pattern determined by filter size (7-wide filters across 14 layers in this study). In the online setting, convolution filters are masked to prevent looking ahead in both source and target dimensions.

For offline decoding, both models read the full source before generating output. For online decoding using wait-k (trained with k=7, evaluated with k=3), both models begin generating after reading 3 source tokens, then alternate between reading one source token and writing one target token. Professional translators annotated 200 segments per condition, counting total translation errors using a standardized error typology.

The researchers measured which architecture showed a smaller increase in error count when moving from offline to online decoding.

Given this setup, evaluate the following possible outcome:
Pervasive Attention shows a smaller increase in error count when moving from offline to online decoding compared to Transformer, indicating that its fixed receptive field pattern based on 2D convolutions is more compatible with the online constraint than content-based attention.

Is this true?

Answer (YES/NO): YES